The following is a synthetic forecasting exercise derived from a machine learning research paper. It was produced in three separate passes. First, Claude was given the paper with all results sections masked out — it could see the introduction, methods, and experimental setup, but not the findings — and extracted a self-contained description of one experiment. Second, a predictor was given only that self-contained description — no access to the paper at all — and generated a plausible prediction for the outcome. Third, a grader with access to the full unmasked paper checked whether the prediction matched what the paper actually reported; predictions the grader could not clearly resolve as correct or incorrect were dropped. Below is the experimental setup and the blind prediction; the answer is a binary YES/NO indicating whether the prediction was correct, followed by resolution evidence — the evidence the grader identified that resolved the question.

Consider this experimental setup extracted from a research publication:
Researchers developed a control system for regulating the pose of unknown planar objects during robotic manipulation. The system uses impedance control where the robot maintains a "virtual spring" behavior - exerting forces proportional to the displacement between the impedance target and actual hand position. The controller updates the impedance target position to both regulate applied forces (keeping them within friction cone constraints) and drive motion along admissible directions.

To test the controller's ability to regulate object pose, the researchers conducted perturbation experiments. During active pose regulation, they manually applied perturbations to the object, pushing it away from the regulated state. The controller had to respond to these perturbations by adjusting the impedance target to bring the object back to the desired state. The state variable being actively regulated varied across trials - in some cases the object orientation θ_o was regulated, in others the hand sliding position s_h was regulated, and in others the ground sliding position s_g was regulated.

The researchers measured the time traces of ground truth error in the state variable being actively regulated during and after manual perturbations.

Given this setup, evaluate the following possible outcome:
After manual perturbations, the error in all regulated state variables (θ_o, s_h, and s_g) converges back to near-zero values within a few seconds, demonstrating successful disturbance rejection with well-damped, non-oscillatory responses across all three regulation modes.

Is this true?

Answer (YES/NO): NO